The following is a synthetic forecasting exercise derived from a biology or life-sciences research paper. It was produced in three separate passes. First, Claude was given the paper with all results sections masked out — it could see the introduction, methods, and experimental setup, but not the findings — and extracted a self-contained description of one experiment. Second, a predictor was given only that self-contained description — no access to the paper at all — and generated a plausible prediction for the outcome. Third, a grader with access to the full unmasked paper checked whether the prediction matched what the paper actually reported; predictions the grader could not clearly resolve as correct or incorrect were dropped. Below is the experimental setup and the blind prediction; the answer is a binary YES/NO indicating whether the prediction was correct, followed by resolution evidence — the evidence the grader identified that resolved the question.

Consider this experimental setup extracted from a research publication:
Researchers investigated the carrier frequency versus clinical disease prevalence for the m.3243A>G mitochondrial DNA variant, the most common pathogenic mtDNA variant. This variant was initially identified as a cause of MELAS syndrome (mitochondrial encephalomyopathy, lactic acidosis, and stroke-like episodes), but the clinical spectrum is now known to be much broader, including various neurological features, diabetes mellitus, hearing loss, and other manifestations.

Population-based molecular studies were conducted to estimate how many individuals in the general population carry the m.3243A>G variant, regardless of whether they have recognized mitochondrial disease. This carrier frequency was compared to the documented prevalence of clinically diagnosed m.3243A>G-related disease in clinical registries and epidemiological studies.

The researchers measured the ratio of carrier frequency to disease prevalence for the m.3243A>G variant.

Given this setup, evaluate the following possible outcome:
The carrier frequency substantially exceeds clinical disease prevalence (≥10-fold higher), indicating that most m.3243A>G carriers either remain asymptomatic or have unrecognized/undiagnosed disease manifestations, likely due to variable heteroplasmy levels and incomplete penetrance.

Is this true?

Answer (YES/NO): YES